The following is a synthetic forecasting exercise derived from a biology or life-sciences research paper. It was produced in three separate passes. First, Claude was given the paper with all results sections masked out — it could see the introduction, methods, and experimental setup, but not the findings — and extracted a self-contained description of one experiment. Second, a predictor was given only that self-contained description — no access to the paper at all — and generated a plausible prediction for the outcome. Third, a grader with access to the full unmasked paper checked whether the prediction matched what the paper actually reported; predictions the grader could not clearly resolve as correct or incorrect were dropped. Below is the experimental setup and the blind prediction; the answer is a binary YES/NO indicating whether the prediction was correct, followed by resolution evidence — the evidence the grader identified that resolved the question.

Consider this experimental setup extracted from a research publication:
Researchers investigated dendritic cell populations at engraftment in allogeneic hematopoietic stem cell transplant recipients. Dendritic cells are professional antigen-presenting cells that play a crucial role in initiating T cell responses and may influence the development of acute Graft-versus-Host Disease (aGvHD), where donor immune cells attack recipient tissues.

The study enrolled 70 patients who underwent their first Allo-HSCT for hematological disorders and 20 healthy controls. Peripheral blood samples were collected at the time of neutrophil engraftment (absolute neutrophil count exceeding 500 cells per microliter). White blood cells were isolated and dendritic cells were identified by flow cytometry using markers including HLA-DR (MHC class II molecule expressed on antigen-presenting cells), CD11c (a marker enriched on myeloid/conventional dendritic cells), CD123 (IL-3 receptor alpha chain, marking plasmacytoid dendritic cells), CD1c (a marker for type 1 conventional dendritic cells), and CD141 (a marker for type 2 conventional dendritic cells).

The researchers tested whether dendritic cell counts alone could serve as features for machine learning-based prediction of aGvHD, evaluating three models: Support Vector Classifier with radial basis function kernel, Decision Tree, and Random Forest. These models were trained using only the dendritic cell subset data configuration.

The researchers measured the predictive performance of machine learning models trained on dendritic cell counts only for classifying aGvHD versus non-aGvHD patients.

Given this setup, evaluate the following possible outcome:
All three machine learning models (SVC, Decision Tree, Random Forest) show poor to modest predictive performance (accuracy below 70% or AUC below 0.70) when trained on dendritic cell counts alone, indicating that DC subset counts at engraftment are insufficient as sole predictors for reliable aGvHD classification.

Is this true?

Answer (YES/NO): NO